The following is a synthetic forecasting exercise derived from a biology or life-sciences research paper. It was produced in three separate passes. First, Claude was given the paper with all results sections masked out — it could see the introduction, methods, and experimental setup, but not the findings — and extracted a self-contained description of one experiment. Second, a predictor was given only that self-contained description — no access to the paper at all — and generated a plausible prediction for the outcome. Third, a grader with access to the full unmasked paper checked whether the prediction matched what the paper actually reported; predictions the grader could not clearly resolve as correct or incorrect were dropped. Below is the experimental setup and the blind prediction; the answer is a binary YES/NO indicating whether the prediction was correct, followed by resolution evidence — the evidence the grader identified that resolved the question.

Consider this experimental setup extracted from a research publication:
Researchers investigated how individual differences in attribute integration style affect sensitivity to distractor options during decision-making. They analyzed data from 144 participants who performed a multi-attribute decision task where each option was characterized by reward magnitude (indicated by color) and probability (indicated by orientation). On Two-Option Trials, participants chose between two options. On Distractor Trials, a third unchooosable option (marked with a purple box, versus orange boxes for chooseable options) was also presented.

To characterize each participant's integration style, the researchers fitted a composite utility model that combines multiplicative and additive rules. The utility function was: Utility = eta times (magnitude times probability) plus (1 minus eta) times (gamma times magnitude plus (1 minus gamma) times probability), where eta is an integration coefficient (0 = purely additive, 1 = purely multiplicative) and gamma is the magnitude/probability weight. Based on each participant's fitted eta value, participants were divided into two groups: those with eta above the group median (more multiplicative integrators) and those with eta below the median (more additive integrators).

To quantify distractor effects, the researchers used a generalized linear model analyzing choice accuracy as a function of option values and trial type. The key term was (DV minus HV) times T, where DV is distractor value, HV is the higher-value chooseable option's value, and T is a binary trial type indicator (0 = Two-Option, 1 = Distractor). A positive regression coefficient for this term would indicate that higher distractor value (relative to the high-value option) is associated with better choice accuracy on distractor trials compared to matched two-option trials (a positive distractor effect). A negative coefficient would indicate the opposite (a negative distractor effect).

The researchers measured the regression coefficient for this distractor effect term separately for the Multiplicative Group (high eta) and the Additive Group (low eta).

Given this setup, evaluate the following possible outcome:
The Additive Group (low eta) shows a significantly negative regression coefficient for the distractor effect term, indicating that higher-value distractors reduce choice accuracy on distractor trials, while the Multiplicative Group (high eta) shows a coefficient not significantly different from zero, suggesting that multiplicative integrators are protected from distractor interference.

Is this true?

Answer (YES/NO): NO